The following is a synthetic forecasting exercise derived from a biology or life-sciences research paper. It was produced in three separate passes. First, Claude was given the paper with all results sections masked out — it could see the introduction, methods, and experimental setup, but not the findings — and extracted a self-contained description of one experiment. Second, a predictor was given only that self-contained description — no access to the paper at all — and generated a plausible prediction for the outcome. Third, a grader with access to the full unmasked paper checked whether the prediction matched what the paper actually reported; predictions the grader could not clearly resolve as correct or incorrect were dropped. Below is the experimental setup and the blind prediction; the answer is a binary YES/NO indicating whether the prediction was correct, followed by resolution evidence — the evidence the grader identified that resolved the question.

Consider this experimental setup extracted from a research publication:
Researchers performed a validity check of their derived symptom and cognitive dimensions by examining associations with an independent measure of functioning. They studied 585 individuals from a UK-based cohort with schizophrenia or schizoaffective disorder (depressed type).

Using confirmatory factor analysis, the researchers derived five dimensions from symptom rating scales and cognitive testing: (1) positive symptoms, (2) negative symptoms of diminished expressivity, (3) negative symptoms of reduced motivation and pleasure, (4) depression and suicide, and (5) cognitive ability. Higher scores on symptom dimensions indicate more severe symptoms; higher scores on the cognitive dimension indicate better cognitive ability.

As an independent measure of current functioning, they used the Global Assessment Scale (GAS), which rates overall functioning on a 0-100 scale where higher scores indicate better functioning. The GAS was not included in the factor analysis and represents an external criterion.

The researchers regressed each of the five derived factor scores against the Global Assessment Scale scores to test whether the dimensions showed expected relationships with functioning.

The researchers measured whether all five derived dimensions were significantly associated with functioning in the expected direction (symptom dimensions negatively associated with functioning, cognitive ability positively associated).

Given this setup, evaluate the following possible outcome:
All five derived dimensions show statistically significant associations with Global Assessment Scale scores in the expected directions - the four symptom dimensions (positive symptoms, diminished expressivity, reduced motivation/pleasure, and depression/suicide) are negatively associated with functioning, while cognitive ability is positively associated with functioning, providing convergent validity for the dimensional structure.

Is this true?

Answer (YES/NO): YES